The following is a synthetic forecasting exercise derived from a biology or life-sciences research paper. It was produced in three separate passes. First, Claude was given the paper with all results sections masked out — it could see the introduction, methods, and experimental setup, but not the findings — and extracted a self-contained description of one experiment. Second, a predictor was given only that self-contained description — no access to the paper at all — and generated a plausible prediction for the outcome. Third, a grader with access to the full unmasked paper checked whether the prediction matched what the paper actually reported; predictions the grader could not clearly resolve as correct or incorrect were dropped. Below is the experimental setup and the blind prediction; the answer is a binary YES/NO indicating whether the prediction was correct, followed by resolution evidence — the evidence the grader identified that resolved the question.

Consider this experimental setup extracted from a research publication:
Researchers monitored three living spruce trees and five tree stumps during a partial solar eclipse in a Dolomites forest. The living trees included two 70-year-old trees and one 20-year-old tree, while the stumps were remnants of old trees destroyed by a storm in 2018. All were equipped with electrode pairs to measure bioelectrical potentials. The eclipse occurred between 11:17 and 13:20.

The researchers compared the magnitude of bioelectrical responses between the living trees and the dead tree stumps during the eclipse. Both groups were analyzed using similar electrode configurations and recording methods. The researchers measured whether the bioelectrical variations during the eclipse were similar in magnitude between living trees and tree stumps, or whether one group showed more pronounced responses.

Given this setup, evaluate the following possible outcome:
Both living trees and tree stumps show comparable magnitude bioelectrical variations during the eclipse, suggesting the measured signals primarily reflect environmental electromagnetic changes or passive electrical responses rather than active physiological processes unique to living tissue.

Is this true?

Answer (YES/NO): NO